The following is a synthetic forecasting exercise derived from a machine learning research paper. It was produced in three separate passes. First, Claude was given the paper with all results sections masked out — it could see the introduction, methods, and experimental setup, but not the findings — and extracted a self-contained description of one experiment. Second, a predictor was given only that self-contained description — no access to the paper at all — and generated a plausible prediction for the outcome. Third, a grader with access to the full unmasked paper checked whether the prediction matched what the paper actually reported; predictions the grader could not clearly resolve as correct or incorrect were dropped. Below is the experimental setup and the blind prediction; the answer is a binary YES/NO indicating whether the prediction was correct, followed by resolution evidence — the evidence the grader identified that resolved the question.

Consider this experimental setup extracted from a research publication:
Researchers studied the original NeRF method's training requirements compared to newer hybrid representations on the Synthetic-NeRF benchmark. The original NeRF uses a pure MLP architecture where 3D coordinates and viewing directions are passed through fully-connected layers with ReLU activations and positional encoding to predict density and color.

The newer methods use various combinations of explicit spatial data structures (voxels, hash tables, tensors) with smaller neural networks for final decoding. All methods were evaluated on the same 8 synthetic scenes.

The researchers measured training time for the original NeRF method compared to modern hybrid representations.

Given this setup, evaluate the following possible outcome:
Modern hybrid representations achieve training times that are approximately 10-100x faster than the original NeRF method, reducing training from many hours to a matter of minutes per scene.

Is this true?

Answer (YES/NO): NO